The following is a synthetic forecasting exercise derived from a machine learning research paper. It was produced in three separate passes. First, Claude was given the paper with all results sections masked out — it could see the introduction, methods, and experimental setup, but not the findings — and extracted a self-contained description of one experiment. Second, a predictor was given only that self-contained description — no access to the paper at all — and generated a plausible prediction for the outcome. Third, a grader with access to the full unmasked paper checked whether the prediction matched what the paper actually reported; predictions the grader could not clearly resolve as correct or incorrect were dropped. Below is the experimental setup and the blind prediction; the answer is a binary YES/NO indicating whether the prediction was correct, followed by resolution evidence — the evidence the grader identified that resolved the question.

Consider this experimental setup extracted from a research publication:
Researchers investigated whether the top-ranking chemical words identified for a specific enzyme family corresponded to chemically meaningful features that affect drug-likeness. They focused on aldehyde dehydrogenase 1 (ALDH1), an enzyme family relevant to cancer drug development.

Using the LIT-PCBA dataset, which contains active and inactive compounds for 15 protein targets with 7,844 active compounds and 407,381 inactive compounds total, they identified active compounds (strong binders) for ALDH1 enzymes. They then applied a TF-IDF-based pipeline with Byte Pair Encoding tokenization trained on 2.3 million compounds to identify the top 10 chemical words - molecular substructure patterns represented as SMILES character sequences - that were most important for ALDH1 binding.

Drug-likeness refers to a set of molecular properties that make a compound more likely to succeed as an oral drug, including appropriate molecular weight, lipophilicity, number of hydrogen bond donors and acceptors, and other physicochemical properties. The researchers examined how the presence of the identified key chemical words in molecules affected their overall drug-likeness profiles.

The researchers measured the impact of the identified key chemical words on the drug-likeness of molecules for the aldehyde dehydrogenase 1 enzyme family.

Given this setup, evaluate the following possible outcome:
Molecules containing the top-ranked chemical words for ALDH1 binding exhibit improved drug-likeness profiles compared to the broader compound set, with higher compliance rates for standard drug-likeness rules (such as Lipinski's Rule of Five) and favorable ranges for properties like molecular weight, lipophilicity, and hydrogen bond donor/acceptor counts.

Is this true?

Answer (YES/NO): NO